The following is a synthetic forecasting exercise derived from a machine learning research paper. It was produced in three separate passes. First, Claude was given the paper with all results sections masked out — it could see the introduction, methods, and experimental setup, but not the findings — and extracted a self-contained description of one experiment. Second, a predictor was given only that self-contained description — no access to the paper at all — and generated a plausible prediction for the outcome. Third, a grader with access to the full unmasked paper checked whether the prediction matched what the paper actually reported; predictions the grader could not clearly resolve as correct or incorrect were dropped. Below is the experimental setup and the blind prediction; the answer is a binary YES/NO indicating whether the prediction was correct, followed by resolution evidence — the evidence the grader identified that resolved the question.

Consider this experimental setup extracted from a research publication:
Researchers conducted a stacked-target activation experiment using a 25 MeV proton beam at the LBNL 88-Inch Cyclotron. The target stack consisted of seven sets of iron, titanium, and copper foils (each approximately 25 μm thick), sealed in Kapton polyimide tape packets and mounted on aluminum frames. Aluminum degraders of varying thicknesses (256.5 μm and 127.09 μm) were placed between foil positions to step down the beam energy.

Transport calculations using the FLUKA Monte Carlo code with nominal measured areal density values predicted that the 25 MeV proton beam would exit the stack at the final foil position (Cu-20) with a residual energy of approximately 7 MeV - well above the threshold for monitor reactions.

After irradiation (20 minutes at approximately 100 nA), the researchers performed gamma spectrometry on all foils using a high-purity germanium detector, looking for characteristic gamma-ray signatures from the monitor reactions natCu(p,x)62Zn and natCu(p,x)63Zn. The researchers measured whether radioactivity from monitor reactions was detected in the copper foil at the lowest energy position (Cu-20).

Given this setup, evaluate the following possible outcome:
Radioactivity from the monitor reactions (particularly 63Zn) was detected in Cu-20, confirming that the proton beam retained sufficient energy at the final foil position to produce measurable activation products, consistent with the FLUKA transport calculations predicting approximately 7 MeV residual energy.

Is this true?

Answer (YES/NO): NO